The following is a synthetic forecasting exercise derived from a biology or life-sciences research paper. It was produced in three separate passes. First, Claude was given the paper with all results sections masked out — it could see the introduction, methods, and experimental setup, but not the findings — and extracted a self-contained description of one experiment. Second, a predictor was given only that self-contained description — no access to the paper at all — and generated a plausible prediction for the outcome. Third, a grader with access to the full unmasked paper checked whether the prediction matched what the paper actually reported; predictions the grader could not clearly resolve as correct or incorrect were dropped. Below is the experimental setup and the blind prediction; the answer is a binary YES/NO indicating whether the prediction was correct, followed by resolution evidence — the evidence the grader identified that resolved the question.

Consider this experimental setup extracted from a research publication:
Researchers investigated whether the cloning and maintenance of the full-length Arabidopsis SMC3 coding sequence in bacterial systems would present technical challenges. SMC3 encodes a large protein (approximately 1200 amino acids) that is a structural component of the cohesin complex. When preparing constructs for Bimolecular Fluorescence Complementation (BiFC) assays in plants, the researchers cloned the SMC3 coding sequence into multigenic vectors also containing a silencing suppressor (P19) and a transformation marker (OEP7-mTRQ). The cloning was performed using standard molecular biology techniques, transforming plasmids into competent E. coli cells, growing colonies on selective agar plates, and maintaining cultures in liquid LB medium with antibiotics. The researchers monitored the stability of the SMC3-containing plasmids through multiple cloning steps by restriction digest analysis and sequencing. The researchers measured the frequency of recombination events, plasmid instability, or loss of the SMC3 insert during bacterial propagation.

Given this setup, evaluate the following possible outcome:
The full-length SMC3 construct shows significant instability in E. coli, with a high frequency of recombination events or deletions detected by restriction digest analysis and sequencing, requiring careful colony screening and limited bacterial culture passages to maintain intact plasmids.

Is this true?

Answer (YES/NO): YES